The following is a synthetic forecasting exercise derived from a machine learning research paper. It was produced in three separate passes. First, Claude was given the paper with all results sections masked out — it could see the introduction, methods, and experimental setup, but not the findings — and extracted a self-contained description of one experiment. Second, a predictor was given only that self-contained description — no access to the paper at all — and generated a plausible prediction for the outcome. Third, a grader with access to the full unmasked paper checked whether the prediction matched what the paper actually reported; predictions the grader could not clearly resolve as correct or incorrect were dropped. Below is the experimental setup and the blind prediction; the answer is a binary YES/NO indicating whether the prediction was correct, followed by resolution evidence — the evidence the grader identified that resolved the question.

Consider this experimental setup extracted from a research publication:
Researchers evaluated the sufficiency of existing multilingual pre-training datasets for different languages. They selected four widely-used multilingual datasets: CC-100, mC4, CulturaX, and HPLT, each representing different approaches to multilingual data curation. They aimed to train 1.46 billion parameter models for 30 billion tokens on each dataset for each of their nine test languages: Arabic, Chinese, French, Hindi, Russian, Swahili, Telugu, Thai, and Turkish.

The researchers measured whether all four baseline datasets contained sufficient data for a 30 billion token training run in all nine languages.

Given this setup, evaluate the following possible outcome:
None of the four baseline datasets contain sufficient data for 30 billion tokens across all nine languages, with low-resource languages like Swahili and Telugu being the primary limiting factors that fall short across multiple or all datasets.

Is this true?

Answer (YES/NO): YES